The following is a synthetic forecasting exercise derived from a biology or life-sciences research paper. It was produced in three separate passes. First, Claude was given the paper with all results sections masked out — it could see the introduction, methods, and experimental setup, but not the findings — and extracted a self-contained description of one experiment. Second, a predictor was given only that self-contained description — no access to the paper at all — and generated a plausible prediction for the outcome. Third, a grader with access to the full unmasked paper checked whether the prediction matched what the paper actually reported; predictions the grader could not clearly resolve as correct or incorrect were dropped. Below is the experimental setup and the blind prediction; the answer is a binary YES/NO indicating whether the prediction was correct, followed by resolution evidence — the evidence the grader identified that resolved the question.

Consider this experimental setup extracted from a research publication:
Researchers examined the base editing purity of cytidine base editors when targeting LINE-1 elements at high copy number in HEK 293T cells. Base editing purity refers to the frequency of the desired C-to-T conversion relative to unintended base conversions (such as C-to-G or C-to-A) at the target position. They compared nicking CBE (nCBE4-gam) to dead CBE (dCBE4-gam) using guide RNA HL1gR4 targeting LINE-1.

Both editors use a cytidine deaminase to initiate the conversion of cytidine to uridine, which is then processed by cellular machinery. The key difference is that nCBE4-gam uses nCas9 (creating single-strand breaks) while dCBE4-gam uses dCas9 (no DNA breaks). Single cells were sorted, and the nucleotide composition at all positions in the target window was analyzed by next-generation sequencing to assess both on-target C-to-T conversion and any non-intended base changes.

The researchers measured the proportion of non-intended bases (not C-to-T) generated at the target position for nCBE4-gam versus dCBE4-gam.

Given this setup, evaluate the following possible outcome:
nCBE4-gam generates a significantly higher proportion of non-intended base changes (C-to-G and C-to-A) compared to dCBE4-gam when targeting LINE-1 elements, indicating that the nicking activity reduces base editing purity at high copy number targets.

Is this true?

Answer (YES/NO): YES